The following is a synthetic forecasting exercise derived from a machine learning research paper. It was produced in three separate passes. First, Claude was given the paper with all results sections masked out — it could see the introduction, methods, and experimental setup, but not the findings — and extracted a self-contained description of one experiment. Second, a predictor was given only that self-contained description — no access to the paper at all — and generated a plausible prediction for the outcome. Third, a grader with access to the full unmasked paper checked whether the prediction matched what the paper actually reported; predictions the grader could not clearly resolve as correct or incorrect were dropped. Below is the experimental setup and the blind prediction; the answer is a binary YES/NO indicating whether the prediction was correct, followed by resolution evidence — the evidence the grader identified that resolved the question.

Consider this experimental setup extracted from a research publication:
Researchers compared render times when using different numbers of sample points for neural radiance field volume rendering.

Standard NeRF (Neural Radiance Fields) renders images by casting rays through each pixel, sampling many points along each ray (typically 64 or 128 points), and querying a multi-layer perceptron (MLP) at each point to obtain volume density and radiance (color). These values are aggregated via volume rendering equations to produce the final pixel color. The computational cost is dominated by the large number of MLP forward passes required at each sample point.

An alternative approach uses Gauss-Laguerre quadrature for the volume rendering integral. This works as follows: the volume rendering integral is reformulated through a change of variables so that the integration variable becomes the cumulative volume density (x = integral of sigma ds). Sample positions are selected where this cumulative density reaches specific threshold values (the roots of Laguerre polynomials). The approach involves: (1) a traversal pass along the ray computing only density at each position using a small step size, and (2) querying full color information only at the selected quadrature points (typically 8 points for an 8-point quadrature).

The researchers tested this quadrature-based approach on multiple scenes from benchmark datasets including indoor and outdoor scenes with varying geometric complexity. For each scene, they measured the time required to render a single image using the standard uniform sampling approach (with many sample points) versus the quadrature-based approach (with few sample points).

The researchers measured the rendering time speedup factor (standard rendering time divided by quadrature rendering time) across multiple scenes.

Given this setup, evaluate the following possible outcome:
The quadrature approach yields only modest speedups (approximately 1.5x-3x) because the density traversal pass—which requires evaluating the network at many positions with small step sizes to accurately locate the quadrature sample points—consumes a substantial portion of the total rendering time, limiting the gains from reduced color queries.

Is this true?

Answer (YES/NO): NO